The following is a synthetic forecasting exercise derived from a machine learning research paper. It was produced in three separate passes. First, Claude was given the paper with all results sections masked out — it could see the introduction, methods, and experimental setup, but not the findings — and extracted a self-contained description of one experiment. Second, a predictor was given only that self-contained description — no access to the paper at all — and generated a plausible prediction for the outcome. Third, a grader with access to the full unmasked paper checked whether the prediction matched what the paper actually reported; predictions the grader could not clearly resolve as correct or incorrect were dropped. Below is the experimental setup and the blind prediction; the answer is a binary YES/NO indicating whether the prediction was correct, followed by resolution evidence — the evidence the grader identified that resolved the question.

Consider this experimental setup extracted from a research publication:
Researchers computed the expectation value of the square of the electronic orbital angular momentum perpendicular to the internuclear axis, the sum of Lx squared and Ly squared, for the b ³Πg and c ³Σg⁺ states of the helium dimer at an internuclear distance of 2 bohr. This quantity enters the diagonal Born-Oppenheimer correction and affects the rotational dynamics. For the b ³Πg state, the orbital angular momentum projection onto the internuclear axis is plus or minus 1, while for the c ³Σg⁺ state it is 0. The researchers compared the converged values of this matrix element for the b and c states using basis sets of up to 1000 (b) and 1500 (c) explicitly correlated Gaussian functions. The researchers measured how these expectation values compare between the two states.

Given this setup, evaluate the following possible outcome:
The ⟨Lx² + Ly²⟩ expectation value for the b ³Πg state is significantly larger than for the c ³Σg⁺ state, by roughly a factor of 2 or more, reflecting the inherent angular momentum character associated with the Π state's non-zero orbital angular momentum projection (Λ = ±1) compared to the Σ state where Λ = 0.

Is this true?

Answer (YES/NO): NO